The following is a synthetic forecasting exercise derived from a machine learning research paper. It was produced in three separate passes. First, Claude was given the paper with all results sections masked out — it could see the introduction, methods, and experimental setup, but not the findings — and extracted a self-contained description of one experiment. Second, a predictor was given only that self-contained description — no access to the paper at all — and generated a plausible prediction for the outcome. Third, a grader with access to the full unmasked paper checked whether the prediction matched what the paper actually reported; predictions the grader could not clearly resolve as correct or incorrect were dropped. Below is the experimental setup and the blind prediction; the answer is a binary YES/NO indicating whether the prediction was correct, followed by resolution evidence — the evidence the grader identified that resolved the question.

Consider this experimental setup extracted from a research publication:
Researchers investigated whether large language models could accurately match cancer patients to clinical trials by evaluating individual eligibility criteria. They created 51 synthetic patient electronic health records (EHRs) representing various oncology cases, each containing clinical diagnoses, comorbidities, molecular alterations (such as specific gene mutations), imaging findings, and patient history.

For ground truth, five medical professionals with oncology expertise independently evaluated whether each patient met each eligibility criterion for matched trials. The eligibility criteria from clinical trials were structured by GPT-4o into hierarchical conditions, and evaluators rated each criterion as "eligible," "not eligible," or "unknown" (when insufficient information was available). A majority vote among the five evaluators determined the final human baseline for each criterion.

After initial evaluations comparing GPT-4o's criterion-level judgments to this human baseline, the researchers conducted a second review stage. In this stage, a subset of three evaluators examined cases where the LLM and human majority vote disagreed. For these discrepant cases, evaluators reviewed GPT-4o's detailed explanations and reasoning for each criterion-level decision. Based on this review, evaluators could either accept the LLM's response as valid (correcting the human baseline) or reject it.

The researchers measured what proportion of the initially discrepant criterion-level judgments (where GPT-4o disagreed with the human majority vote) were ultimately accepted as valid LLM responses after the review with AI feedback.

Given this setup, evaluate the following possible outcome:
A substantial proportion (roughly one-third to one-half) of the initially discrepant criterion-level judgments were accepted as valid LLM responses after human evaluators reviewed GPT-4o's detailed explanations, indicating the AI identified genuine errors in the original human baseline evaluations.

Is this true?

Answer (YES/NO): YES